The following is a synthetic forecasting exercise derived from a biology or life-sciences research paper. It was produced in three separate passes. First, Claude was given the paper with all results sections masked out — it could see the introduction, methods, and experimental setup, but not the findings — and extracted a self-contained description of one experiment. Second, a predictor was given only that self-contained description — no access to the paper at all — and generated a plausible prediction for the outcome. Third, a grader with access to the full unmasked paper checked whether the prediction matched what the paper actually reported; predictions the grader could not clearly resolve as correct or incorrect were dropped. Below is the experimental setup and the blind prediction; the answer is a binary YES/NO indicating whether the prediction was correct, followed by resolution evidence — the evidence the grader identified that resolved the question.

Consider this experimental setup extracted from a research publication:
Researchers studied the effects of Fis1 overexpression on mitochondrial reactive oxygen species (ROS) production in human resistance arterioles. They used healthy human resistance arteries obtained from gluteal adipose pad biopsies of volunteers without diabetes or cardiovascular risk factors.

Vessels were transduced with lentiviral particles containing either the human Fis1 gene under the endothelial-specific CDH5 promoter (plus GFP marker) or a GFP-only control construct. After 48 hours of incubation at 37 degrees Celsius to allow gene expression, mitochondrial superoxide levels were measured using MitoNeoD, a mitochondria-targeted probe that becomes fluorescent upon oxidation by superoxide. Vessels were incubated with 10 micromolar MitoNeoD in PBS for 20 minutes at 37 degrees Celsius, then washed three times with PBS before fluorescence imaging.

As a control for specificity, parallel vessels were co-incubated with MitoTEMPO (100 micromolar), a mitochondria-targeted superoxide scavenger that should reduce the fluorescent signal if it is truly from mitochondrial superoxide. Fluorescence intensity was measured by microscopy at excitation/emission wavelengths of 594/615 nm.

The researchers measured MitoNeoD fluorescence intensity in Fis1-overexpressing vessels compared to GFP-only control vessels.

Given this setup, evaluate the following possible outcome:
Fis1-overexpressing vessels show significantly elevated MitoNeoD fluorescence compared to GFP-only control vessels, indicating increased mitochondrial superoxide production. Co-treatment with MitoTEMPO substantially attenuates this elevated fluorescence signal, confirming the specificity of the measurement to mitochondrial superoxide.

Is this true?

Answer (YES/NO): YES